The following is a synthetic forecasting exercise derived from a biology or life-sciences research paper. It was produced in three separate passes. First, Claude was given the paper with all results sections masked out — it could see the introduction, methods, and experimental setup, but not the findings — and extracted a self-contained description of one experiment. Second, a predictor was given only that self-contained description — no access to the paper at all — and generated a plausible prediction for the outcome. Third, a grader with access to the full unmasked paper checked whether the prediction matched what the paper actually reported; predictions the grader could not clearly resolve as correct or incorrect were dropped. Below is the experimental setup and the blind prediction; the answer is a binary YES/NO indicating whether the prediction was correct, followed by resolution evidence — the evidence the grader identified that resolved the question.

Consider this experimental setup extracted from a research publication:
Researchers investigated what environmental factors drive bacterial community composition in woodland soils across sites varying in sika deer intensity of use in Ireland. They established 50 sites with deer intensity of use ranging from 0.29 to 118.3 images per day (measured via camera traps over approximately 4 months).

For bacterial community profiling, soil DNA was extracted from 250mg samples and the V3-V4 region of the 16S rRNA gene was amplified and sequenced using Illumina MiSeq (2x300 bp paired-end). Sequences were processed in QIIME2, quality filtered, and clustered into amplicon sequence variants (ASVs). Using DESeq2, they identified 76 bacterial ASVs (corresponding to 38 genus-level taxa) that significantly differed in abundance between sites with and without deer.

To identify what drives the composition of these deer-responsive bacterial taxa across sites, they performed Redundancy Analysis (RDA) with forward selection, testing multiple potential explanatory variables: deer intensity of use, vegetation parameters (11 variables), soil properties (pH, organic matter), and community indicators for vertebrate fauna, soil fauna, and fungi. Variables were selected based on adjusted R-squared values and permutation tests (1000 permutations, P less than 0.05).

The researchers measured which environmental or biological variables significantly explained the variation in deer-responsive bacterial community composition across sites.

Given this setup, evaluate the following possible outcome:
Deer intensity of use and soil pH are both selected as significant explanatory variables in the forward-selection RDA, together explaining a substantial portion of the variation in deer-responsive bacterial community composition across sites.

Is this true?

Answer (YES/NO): NO